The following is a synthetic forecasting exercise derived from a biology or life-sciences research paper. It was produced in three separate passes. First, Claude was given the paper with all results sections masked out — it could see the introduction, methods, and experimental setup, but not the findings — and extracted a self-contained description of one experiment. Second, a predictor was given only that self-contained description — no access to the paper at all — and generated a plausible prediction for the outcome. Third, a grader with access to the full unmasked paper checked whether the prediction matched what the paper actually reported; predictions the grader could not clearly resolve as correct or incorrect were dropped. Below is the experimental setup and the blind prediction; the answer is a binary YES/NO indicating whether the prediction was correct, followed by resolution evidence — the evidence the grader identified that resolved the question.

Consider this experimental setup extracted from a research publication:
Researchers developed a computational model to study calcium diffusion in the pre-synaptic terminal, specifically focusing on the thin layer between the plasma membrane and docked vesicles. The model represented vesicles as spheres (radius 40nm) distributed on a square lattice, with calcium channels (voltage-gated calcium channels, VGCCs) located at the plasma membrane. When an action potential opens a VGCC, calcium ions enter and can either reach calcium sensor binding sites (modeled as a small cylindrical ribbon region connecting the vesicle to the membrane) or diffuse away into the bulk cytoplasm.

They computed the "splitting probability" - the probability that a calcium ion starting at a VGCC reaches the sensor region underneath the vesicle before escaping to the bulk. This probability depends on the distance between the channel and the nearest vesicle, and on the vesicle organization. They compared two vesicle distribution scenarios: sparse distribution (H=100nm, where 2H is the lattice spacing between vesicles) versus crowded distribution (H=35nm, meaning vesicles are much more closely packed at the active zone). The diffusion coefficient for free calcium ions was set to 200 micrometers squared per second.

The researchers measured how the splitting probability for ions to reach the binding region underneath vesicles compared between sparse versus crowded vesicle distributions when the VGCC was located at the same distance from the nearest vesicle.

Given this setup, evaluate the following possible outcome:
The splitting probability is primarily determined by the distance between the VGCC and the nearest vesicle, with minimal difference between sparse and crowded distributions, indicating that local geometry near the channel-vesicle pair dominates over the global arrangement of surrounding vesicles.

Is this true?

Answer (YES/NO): NO